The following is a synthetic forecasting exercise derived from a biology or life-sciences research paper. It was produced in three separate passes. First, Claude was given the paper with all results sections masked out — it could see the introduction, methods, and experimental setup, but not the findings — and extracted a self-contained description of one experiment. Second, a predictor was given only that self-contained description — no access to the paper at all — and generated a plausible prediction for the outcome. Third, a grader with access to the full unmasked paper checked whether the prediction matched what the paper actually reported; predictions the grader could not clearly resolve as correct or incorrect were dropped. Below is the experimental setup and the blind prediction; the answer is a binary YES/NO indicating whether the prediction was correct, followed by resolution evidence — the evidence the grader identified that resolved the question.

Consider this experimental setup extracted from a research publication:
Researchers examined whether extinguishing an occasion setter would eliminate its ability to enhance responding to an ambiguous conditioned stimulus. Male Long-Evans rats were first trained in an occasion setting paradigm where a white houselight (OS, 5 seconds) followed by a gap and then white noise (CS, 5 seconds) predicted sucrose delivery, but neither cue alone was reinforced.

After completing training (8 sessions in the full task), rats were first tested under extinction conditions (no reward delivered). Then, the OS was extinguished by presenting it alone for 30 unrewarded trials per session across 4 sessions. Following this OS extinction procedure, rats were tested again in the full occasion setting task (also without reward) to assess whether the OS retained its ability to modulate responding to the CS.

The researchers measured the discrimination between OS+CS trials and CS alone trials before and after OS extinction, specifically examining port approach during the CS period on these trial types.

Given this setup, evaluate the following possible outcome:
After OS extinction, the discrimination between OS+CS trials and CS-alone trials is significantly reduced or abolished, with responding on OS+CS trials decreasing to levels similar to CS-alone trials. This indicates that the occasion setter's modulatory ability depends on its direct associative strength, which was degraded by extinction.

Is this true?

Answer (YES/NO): NO